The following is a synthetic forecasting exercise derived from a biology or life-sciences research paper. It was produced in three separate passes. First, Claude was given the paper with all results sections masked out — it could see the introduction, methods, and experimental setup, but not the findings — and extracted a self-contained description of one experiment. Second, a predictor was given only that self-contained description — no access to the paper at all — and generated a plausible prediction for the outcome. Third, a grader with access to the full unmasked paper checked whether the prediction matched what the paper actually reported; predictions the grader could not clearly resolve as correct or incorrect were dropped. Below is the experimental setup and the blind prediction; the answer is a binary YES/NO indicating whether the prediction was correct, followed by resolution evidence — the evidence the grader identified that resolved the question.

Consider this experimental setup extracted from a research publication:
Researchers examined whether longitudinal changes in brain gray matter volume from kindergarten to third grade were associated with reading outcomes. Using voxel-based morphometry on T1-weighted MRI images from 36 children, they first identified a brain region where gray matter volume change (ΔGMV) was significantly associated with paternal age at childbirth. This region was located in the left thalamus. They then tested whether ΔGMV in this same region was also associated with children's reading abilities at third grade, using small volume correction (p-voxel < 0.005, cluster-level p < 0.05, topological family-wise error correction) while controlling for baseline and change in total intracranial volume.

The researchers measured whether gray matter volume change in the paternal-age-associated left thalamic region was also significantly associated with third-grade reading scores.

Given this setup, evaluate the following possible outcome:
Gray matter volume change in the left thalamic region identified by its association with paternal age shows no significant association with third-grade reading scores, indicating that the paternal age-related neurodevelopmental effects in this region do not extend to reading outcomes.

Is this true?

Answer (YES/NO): NO